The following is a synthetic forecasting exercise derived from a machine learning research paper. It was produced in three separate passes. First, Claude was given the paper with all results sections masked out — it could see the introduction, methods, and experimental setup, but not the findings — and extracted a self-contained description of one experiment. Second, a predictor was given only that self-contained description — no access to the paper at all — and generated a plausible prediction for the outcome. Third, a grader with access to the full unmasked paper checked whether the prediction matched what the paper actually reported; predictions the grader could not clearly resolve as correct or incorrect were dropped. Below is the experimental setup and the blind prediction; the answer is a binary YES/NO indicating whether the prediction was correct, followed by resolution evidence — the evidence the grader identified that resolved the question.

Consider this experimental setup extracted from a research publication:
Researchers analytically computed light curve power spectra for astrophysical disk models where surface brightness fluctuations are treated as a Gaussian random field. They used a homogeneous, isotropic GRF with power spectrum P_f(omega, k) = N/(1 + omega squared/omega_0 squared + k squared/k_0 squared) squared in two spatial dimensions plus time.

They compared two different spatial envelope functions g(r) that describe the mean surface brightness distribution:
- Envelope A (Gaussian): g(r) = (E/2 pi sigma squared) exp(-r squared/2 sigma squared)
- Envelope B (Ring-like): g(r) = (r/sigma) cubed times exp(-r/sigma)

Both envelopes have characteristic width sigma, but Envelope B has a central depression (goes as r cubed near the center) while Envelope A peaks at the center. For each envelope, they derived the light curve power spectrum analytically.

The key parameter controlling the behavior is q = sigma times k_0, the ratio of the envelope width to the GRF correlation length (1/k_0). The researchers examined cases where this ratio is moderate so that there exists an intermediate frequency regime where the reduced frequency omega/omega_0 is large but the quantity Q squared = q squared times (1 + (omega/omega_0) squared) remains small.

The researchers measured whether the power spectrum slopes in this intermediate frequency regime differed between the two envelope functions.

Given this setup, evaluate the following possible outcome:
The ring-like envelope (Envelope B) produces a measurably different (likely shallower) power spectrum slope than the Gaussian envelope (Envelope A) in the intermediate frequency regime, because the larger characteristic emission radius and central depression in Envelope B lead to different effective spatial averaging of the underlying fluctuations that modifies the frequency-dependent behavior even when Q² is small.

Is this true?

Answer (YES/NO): NO